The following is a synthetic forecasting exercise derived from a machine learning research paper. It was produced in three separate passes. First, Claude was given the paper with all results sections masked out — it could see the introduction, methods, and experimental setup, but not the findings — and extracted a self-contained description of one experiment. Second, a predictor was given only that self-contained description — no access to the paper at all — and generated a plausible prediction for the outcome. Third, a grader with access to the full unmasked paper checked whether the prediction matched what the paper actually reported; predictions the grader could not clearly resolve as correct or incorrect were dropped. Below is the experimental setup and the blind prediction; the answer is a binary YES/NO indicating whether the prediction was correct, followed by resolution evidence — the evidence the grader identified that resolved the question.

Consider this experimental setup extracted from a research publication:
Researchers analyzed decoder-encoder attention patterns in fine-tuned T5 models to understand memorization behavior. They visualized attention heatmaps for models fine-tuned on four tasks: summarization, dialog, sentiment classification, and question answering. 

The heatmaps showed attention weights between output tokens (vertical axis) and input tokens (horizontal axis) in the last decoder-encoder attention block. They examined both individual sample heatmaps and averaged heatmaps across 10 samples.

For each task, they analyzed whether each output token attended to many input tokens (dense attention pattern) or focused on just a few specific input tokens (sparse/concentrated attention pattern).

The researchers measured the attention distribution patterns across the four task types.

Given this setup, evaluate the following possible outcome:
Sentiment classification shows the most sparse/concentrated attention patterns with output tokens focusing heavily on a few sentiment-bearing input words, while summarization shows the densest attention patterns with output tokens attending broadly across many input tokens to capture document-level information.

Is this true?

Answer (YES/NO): NO